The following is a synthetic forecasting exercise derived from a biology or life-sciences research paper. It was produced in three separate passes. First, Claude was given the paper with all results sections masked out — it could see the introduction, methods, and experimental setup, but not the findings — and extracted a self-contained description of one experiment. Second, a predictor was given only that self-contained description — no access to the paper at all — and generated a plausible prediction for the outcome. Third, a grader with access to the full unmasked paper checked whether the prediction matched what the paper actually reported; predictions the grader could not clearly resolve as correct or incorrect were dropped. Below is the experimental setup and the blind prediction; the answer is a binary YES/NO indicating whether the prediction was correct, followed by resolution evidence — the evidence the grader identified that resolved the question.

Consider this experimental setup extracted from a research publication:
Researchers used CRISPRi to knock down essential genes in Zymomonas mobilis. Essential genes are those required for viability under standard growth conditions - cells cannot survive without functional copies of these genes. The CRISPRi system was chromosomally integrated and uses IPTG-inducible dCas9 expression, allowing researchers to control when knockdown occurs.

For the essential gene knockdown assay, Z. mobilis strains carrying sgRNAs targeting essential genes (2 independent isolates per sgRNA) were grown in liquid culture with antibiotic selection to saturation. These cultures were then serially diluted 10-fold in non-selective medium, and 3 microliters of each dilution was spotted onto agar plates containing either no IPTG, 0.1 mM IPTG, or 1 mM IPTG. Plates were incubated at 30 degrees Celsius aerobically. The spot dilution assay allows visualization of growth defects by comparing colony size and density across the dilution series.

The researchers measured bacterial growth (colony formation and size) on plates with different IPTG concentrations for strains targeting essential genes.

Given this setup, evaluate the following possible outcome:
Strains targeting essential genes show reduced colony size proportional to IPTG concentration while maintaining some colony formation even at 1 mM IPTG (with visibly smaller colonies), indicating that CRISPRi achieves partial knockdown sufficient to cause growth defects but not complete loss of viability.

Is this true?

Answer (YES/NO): NO